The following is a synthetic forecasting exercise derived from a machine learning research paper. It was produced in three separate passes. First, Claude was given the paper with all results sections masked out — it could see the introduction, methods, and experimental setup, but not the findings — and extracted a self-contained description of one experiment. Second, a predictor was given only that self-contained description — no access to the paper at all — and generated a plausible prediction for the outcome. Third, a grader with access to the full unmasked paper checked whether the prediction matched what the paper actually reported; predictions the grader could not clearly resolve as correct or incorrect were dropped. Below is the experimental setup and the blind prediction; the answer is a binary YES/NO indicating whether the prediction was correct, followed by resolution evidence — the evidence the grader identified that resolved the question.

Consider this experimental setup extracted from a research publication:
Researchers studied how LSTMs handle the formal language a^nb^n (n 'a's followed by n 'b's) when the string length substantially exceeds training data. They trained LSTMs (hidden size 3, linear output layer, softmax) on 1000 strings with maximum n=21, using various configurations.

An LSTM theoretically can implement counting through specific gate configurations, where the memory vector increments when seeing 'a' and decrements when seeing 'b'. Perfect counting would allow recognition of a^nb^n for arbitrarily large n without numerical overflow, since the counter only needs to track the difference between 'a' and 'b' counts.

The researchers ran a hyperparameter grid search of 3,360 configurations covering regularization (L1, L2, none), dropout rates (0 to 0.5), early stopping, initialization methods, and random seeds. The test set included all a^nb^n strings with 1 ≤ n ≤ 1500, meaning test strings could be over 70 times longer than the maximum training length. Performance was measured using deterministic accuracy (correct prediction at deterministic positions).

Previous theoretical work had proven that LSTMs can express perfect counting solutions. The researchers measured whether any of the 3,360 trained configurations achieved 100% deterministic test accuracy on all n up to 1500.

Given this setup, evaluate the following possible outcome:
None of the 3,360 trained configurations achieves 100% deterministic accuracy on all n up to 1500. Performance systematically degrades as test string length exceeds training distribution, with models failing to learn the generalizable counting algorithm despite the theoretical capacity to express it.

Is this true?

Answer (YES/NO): YES